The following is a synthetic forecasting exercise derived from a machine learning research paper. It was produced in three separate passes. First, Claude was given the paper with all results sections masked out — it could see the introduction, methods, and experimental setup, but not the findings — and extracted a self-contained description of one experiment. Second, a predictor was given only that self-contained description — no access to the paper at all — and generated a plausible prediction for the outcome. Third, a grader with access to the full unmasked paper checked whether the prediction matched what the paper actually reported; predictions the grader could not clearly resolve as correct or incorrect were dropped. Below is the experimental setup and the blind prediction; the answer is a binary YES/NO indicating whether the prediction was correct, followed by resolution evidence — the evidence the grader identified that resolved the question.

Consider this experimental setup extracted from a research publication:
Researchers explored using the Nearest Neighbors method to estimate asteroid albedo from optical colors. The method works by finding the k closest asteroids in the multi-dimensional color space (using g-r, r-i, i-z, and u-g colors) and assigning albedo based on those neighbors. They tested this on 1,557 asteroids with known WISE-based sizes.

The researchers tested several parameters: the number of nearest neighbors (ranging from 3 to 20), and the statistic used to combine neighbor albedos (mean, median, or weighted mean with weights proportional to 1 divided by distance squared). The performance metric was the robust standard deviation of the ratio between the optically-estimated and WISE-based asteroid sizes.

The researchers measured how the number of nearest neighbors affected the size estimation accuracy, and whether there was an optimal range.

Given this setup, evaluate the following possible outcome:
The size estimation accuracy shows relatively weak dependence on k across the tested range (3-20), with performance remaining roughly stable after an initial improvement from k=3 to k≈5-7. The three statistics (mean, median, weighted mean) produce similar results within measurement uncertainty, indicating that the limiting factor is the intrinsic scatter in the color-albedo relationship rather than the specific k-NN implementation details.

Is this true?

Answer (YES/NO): NO